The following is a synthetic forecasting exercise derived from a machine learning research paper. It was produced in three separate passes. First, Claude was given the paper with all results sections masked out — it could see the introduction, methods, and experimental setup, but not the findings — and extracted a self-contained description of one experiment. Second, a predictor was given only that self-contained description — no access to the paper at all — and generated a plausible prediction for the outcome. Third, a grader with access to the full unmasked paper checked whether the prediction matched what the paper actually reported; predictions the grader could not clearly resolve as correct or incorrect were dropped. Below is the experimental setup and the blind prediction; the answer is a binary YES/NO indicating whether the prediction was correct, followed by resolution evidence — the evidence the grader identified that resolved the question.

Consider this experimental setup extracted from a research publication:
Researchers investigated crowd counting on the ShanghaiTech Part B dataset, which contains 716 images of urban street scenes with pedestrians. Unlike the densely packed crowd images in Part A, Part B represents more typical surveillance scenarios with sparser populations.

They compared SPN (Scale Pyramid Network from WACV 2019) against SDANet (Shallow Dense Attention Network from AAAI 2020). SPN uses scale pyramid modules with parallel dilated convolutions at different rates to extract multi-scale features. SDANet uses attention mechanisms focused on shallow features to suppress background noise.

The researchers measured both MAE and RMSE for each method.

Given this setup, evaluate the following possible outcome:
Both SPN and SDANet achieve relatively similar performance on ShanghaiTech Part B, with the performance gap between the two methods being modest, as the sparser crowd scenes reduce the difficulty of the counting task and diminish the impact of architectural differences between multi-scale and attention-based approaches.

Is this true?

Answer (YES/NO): NO